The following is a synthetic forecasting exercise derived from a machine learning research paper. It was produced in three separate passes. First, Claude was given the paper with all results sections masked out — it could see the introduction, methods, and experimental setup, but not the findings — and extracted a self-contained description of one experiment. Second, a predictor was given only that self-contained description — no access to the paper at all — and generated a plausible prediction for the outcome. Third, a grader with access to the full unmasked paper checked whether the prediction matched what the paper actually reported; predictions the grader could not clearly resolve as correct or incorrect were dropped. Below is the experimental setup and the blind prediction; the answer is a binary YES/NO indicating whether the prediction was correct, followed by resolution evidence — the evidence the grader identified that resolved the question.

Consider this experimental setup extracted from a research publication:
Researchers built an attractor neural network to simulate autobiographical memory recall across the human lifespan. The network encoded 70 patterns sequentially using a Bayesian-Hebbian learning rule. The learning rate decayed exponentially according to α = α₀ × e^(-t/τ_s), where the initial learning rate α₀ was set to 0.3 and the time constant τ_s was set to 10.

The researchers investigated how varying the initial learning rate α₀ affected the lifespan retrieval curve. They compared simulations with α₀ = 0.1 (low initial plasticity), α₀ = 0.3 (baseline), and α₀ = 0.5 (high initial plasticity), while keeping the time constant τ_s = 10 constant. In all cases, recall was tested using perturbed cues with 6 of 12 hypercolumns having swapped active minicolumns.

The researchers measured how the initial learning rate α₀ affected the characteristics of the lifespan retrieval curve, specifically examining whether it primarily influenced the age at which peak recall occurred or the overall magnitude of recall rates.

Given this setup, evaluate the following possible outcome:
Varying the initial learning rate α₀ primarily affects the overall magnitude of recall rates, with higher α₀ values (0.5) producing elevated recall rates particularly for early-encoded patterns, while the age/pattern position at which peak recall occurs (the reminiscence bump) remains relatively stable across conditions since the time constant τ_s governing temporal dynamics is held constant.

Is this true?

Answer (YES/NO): NO